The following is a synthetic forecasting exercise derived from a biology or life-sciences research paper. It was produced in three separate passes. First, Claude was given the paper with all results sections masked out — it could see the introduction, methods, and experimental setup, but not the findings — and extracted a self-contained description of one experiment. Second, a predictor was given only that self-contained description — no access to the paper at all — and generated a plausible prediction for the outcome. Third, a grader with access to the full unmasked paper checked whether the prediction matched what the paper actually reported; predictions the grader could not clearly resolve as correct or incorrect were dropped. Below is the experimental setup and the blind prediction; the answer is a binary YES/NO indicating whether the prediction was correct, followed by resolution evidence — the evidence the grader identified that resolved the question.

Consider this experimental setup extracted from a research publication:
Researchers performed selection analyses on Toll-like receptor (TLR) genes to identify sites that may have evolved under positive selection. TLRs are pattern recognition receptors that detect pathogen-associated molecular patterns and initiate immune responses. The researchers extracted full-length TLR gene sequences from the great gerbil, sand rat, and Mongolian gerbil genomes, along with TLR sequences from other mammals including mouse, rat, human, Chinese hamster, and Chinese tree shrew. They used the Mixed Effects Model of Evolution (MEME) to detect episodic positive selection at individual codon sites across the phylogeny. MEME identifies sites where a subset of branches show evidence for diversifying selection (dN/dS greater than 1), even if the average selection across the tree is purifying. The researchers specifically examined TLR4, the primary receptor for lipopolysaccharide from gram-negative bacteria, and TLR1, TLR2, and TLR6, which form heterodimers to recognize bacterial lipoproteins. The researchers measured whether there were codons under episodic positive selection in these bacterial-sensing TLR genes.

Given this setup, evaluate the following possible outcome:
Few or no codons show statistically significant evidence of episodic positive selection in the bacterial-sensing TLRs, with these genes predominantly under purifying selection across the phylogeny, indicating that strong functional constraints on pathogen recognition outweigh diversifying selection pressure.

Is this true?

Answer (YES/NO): NO